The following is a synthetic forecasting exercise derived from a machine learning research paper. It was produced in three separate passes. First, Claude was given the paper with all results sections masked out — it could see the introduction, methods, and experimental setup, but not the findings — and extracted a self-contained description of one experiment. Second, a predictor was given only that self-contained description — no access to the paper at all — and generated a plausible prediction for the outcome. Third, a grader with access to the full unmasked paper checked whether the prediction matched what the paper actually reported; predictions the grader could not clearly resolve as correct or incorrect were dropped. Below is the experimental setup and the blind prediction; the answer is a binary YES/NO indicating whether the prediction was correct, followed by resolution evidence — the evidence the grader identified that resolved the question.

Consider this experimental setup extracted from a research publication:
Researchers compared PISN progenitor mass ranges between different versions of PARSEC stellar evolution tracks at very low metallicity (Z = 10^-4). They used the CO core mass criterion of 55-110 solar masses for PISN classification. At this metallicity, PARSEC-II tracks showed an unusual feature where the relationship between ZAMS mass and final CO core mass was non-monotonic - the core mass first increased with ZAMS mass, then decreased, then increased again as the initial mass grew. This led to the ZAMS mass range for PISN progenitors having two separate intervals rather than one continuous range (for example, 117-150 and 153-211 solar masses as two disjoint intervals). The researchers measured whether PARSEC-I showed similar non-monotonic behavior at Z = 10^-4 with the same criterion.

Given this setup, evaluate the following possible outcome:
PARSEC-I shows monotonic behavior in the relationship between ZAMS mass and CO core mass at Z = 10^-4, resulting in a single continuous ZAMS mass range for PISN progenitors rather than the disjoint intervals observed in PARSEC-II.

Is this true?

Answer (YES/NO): YES